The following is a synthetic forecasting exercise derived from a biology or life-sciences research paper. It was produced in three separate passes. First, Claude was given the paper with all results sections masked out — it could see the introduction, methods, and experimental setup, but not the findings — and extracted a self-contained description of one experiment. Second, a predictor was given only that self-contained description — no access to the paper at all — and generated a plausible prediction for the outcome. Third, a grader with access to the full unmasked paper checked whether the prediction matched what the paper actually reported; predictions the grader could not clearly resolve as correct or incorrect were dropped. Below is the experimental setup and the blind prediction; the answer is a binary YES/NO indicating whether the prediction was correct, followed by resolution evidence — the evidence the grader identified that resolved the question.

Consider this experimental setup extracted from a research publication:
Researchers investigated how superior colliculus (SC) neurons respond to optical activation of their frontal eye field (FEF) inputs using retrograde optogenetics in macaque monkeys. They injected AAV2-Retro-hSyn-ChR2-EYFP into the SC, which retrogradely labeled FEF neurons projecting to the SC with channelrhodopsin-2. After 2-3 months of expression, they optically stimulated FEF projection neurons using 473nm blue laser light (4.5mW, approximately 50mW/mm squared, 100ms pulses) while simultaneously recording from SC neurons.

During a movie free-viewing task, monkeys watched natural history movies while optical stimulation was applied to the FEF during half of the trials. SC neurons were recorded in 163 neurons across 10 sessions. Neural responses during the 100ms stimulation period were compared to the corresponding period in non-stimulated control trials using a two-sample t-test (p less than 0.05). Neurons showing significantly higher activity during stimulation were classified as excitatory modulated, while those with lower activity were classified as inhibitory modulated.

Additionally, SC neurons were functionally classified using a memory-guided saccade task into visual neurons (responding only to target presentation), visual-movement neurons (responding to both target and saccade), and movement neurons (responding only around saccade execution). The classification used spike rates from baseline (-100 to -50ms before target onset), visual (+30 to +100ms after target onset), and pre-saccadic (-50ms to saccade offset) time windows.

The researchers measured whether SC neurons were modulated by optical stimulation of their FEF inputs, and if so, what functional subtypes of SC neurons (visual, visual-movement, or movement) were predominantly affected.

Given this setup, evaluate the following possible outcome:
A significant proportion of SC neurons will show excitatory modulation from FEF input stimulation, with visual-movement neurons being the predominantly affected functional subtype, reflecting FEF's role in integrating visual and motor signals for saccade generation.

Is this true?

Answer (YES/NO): YES